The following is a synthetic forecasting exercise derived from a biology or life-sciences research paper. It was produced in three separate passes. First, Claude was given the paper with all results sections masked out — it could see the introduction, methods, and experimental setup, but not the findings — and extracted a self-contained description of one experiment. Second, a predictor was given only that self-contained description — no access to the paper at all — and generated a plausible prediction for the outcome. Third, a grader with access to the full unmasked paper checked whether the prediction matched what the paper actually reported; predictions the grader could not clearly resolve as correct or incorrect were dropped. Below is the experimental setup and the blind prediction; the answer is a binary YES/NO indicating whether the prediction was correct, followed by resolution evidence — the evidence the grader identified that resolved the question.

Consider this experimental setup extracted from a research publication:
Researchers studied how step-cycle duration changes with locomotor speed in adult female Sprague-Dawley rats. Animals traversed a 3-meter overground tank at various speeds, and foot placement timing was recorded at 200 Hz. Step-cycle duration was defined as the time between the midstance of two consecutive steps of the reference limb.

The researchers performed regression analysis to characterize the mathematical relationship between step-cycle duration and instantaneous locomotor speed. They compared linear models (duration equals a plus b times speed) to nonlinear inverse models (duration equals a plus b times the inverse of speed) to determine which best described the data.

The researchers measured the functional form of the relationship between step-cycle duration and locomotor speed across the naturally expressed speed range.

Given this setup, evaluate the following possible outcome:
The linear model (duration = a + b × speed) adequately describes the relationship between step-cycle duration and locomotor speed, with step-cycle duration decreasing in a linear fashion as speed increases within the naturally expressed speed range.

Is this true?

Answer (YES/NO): NO